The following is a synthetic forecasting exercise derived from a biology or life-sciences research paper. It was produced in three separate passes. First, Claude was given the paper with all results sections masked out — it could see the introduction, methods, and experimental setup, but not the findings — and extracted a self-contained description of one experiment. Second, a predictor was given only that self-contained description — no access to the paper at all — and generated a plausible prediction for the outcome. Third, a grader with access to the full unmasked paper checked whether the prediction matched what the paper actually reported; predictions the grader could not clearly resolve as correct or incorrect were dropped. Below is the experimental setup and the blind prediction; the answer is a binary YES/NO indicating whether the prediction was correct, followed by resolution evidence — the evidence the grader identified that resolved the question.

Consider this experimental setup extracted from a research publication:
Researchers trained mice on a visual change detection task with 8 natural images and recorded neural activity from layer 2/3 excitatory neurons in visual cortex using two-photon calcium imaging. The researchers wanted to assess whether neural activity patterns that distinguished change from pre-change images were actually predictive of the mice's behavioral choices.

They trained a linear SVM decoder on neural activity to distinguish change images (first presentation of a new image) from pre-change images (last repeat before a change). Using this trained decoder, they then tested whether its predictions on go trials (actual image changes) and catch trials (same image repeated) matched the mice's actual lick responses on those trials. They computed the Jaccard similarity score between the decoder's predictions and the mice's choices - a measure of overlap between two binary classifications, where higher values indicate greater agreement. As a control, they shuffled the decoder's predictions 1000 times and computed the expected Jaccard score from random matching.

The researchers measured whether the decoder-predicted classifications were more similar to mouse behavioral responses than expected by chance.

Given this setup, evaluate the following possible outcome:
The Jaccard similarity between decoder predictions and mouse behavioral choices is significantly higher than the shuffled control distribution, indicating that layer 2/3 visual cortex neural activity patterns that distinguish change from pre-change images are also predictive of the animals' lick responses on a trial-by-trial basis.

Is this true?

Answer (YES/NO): YES